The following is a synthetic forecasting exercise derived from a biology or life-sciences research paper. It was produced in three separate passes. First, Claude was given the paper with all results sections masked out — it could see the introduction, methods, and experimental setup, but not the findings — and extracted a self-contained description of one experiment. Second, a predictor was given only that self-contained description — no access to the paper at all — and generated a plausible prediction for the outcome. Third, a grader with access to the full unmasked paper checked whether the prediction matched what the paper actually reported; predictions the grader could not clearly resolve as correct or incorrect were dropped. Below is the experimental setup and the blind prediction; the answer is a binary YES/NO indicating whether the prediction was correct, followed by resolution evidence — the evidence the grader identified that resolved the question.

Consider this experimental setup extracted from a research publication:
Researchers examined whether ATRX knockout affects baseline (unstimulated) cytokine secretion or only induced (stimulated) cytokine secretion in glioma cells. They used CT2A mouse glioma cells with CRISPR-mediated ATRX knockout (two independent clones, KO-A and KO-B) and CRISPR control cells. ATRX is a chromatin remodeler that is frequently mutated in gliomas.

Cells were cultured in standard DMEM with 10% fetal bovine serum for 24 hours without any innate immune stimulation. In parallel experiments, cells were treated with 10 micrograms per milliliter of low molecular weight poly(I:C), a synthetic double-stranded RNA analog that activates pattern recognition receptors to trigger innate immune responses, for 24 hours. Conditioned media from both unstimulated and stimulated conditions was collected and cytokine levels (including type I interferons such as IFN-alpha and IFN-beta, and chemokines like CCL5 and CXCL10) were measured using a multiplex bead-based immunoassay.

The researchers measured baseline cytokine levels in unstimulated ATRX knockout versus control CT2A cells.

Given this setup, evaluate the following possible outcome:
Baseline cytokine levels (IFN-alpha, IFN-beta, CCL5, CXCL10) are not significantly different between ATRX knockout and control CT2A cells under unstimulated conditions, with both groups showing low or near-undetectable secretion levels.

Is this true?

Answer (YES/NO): NO